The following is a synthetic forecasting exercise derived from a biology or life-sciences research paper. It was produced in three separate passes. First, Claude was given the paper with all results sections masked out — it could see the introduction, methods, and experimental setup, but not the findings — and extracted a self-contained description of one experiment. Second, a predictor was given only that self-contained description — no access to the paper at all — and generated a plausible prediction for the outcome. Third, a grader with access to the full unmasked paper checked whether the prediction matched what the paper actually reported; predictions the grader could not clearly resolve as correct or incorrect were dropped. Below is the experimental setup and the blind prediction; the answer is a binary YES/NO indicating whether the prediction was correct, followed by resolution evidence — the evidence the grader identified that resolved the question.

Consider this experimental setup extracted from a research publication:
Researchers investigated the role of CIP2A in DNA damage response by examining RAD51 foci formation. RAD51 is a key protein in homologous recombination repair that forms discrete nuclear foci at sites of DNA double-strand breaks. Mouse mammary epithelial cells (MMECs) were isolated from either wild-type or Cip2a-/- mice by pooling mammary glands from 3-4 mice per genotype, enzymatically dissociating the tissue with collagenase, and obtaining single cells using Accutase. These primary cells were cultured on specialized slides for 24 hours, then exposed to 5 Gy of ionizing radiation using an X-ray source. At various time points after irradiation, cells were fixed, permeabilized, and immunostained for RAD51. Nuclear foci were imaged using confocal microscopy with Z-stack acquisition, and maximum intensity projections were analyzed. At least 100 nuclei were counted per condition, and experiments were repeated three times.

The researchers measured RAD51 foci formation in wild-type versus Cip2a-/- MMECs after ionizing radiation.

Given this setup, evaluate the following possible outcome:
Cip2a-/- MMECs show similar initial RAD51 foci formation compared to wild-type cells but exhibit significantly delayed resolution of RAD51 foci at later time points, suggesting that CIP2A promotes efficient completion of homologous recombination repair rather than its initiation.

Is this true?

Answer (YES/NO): NO